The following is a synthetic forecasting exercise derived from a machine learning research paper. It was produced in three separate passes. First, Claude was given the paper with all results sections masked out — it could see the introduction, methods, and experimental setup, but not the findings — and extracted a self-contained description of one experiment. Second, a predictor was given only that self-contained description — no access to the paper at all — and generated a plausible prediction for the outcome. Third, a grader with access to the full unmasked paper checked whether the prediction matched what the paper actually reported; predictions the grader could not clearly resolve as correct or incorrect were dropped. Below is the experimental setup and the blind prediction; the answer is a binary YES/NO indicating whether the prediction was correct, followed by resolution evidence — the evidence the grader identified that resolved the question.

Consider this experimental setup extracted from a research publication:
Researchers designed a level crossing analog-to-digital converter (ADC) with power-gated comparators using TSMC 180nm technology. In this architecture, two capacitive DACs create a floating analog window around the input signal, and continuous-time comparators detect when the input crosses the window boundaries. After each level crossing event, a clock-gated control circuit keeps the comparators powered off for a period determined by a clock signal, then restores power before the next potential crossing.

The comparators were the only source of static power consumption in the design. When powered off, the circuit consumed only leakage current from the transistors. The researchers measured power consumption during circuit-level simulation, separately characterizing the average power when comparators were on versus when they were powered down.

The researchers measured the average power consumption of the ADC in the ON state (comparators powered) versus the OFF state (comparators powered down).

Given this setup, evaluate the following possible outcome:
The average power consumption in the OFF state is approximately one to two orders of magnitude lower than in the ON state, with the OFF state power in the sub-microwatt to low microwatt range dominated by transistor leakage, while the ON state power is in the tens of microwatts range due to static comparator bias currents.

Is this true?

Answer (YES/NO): NO